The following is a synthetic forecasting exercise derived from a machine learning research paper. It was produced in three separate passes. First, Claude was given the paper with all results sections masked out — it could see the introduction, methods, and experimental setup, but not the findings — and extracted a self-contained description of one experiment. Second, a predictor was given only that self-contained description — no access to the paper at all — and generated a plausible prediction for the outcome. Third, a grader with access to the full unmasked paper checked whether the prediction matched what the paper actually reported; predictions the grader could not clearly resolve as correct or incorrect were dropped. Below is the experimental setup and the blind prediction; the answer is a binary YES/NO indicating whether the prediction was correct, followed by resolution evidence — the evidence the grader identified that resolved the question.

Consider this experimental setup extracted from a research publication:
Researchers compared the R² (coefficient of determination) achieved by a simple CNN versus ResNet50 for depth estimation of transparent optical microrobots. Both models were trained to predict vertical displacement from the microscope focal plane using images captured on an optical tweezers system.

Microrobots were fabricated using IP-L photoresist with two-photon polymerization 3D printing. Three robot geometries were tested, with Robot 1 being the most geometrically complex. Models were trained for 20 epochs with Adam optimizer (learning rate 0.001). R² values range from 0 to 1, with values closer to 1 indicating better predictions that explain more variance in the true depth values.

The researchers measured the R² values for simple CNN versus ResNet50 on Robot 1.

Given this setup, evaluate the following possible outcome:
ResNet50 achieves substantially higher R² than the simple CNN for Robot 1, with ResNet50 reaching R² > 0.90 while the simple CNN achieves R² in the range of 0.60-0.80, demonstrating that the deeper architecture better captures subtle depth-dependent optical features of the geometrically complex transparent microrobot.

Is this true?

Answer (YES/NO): NO